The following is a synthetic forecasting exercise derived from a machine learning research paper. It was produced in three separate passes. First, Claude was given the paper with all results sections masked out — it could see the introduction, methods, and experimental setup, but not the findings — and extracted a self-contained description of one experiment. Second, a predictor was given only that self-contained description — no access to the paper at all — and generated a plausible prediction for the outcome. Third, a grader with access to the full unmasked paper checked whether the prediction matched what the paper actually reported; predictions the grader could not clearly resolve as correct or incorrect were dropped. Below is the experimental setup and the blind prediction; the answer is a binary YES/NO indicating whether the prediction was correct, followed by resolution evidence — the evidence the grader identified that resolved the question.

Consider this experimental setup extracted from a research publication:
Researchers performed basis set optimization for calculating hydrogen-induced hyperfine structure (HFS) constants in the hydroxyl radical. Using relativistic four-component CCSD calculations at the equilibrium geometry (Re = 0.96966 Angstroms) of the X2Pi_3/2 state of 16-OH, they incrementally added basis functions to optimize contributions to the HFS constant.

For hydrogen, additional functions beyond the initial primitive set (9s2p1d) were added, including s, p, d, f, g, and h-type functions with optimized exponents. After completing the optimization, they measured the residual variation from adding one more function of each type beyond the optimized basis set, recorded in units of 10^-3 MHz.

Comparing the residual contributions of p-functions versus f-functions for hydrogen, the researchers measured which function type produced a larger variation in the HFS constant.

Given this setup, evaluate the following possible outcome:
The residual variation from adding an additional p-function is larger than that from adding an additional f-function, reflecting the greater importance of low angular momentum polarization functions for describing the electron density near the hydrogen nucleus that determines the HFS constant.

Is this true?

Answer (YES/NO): NO